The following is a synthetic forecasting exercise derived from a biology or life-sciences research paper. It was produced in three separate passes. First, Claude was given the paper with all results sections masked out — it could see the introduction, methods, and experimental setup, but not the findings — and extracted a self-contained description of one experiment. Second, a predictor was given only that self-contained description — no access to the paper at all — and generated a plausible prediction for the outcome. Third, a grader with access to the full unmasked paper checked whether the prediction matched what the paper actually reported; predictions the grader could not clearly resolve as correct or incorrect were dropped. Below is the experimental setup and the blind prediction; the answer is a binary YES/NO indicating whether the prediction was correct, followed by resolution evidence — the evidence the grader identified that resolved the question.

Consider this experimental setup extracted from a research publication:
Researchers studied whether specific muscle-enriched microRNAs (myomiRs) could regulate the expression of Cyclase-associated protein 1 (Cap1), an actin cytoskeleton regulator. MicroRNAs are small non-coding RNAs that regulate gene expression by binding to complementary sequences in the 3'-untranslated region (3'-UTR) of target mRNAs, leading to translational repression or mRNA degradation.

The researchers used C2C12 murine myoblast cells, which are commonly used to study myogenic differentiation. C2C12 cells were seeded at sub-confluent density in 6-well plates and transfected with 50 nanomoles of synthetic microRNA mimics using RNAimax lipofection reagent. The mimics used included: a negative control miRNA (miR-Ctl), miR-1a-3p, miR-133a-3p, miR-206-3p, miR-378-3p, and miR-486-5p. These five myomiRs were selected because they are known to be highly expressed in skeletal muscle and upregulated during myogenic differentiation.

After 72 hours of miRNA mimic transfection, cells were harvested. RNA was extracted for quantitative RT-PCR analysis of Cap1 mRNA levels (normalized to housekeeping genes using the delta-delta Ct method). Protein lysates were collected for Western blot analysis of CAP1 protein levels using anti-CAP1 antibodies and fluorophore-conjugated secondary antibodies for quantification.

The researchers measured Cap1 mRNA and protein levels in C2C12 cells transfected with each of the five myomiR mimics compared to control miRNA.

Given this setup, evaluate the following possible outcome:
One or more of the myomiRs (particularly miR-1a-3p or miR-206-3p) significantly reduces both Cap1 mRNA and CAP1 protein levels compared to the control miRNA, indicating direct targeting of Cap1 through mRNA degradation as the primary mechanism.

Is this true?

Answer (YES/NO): YES